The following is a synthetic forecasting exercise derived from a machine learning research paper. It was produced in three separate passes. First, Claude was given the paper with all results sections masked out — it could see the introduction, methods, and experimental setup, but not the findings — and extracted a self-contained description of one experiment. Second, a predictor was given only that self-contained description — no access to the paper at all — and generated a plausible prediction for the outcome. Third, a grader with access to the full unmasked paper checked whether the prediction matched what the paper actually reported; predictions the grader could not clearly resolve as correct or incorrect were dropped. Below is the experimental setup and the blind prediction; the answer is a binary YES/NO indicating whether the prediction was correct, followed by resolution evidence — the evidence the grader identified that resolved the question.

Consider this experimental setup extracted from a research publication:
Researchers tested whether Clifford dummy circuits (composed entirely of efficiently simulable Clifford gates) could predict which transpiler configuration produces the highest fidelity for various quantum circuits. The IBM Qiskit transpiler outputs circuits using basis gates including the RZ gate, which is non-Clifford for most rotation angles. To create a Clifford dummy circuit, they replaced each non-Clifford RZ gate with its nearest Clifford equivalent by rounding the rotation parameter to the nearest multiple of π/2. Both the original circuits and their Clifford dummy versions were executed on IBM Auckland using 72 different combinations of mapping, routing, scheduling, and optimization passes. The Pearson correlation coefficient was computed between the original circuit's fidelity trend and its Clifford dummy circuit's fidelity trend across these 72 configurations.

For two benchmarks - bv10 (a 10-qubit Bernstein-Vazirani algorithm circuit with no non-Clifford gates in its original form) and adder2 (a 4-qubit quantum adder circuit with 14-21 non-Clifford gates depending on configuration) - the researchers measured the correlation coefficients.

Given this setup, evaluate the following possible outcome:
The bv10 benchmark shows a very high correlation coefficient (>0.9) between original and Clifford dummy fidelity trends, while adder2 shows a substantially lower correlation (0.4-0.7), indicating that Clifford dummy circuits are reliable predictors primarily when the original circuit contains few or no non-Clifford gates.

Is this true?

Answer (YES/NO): YES